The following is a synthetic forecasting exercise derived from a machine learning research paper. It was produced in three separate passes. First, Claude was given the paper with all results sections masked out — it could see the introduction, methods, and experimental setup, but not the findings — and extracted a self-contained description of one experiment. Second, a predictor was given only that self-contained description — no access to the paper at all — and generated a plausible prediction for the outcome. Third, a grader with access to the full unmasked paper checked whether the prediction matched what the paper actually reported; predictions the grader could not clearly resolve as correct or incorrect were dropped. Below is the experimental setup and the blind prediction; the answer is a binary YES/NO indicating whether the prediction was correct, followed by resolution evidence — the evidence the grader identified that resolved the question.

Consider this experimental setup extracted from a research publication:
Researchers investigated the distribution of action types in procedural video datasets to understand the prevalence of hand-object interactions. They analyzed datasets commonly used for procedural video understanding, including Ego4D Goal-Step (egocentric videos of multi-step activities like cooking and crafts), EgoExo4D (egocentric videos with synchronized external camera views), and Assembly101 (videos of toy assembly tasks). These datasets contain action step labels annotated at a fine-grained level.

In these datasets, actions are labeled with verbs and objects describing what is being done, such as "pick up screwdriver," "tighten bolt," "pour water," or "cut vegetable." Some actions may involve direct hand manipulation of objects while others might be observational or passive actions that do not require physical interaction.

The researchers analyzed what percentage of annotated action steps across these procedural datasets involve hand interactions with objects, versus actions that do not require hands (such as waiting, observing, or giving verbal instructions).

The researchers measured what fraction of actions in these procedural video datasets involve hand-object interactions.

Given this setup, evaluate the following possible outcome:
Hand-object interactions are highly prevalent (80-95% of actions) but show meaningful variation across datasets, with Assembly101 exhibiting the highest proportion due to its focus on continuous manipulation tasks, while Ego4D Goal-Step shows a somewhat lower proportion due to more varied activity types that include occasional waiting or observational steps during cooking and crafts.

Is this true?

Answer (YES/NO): NO